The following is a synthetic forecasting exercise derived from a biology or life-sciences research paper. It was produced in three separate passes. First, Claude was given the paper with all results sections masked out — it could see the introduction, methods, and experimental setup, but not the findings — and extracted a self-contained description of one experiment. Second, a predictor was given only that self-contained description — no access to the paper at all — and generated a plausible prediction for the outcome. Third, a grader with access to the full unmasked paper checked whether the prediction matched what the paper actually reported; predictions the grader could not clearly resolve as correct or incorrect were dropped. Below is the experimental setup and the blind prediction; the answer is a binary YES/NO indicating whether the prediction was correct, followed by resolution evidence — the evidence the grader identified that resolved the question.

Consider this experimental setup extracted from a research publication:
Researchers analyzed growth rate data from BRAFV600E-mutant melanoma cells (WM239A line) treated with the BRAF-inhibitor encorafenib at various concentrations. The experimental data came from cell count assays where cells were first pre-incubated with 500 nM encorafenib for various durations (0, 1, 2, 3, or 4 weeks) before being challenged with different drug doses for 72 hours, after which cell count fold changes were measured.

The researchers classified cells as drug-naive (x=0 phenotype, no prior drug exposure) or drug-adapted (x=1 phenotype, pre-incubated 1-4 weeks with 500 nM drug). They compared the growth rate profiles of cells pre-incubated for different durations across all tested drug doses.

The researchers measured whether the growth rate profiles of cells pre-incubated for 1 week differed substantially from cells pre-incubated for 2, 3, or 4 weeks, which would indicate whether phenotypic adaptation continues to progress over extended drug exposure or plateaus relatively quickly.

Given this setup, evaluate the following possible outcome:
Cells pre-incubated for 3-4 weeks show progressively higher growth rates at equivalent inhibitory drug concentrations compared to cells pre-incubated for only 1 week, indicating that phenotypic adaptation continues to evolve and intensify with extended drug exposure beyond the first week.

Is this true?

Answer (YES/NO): NO